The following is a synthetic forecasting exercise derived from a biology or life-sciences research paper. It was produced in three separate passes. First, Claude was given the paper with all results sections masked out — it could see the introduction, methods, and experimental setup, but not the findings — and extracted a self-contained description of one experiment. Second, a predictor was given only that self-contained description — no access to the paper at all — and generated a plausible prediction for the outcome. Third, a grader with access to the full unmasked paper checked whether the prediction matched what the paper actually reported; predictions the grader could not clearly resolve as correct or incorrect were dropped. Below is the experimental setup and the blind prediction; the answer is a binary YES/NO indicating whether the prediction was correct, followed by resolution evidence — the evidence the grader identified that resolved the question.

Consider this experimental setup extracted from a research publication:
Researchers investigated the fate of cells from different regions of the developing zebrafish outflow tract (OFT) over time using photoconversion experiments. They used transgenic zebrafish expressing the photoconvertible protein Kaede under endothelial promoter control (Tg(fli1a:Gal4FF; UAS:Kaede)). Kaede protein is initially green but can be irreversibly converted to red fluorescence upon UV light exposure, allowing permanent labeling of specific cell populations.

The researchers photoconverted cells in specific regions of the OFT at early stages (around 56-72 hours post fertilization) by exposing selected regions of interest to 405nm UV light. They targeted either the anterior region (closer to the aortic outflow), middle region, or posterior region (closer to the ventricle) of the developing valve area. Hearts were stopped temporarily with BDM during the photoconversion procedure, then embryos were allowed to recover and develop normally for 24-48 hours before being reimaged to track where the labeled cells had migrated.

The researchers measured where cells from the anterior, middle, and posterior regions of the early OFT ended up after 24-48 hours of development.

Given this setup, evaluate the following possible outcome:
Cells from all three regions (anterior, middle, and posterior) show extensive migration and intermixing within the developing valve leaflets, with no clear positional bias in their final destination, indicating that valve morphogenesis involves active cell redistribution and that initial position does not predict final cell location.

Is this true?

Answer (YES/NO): NO